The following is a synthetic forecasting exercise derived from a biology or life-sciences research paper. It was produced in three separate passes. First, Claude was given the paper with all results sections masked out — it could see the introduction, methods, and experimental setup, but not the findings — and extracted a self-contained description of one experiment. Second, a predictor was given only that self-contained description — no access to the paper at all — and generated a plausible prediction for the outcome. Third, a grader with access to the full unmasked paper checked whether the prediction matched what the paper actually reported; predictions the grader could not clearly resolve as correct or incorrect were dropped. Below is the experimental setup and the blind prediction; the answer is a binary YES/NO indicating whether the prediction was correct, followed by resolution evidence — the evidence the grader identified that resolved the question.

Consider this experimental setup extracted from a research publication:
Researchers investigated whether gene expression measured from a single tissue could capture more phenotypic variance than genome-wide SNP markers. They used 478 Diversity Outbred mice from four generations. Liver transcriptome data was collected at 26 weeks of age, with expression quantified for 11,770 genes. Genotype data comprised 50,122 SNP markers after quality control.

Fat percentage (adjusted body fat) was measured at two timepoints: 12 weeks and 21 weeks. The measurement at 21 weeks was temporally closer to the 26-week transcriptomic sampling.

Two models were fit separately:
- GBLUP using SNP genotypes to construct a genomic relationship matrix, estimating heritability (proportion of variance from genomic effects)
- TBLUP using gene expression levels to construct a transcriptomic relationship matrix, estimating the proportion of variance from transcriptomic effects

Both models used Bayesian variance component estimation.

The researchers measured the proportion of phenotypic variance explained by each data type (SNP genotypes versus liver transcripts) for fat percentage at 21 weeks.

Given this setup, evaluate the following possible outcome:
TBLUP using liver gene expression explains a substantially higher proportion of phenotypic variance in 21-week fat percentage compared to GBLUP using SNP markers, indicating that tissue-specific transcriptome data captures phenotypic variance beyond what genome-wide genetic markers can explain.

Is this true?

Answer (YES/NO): YES